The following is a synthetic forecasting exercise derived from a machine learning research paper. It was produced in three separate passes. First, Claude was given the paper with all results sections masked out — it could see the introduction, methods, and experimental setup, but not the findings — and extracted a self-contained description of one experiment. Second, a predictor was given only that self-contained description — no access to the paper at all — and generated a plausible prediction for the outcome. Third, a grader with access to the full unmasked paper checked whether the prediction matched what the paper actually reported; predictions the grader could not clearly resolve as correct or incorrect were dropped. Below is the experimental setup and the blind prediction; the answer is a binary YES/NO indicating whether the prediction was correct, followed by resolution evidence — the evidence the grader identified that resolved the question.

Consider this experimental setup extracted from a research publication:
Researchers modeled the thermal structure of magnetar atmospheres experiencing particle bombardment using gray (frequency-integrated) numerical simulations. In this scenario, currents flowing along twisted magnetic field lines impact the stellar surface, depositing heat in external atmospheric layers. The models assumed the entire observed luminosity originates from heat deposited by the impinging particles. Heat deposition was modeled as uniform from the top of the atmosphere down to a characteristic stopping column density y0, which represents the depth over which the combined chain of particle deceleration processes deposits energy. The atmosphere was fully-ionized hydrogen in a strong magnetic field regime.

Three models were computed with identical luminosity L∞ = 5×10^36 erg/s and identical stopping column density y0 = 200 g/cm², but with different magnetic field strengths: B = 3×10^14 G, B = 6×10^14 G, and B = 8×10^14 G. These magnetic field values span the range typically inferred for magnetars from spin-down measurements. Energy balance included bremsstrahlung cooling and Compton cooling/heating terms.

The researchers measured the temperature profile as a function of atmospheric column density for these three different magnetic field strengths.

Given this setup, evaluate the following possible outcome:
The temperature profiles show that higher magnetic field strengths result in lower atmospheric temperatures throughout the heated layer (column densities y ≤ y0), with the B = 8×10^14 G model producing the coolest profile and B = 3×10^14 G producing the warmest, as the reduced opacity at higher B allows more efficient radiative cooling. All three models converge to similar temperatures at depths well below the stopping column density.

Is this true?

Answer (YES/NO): NO